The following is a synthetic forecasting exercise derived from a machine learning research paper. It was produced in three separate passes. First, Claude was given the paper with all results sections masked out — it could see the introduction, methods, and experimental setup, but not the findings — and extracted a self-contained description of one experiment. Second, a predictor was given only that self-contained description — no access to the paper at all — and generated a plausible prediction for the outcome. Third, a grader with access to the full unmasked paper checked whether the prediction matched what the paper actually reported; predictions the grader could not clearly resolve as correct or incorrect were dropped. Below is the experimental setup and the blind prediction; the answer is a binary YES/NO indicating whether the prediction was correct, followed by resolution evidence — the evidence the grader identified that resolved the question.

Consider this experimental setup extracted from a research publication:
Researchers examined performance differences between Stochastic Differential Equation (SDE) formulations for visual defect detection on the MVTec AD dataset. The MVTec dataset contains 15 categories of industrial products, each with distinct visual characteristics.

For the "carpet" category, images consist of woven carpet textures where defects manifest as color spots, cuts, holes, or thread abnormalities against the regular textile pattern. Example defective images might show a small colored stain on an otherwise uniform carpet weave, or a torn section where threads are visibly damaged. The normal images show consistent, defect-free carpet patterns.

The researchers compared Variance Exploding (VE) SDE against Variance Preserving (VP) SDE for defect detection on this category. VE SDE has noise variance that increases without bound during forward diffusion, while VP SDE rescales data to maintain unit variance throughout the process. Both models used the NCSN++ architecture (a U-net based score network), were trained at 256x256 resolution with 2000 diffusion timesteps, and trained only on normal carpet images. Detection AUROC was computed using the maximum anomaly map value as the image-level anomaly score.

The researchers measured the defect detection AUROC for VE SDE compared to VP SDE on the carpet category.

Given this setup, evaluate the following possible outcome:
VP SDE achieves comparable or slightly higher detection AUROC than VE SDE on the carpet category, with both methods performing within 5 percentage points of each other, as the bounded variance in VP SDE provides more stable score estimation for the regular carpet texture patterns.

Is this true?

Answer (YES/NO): NO